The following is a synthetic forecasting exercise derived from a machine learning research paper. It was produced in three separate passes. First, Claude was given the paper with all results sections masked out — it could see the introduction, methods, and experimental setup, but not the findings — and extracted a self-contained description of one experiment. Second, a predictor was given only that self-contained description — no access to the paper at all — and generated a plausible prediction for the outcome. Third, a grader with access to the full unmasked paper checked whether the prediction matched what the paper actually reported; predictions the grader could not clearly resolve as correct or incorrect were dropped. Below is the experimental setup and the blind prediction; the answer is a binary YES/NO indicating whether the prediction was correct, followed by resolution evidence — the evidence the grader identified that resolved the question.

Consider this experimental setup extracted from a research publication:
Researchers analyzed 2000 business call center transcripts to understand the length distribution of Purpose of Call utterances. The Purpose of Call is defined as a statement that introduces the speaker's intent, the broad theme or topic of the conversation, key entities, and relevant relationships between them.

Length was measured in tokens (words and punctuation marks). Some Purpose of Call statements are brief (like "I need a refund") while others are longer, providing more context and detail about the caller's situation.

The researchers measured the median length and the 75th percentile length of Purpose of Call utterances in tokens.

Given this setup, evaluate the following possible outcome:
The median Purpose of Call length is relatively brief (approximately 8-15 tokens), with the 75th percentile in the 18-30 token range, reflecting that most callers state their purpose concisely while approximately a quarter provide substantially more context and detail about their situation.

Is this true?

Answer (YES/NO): NO